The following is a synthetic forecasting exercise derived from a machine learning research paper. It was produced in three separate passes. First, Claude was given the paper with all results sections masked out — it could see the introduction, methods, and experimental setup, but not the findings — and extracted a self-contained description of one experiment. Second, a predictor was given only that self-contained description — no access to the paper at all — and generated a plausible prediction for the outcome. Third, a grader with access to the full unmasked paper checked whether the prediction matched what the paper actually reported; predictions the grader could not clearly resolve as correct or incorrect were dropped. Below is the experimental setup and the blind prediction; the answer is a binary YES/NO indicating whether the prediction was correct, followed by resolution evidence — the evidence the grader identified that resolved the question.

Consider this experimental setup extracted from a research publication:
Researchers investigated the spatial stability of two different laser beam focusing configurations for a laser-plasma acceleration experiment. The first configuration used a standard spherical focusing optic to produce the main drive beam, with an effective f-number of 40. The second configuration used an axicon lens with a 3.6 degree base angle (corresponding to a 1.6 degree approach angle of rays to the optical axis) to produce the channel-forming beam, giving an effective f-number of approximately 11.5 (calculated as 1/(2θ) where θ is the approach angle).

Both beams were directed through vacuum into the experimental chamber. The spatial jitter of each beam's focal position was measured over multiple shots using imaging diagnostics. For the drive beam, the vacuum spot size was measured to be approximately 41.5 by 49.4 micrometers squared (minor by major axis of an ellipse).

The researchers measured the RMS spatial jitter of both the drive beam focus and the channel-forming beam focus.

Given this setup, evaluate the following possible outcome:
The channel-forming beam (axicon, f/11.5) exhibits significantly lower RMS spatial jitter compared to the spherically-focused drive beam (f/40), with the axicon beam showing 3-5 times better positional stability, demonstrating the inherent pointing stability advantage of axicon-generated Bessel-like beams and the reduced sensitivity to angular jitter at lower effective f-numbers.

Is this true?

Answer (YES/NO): NO